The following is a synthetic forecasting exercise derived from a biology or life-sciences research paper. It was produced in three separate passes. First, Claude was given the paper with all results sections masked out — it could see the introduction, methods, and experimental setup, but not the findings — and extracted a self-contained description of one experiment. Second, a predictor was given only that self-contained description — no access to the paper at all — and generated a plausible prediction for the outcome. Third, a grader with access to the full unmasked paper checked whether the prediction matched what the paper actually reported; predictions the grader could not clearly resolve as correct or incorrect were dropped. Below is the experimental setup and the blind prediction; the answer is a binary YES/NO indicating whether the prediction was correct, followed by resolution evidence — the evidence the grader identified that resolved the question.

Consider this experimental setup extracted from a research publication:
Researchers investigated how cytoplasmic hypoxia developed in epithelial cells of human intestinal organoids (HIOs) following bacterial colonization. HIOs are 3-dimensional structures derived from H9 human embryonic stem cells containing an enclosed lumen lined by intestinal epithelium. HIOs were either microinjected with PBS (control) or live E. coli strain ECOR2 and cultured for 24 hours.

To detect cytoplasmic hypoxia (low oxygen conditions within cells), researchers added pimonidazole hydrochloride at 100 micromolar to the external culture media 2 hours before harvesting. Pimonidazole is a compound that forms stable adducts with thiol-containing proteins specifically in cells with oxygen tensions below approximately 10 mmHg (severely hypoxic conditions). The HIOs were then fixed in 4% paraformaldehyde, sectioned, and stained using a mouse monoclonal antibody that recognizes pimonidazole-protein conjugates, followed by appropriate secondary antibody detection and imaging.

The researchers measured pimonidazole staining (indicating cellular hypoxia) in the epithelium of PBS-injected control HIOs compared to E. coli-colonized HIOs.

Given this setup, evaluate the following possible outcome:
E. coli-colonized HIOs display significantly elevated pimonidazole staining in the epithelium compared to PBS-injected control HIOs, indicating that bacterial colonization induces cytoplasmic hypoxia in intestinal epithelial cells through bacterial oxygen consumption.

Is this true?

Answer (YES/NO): YES